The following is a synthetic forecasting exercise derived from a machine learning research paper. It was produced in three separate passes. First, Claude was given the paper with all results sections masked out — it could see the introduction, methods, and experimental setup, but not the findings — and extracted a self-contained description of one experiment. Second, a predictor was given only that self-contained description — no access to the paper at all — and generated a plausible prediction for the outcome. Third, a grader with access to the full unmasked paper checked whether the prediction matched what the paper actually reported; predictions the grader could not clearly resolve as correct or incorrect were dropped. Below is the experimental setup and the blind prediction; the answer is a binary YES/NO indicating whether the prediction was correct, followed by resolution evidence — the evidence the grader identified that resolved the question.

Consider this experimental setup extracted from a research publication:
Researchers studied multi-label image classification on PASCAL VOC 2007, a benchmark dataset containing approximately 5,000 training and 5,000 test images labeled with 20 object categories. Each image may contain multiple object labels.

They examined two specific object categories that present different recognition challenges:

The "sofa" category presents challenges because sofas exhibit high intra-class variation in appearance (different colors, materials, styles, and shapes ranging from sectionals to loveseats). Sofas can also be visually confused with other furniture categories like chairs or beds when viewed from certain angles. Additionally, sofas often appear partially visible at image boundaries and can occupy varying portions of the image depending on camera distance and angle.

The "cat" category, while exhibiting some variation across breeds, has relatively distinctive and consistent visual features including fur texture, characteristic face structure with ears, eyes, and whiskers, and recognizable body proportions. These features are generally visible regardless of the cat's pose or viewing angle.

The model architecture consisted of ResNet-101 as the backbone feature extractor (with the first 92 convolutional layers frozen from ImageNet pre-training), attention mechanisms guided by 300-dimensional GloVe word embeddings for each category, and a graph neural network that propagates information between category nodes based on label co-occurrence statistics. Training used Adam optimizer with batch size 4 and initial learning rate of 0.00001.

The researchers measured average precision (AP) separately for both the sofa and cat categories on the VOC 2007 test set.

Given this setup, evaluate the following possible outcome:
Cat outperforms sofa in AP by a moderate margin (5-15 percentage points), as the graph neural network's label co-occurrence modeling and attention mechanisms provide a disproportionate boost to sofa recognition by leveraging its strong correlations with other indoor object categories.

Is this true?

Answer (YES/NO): NO